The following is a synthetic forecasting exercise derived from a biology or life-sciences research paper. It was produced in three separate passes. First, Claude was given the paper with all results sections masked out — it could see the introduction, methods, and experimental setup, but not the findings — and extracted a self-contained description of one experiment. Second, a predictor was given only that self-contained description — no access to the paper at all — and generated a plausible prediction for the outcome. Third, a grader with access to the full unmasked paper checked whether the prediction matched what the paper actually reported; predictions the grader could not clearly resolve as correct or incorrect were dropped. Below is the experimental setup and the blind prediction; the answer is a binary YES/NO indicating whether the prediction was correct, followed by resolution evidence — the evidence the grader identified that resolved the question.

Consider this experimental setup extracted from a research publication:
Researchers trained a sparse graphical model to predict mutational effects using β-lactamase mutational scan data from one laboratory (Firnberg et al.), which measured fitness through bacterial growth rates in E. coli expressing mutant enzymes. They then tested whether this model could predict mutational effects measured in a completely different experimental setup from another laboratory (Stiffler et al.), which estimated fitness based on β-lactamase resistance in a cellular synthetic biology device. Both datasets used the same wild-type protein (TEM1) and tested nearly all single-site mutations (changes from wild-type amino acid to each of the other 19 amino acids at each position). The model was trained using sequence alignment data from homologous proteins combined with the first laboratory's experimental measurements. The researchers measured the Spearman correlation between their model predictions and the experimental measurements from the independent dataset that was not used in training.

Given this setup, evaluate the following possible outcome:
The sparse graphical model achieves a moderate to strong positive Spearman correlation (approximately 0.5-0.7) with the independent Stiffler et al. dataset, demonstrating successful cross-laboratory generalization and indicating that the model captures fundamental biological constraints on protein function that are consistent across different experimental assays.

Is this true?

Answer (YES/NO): NO